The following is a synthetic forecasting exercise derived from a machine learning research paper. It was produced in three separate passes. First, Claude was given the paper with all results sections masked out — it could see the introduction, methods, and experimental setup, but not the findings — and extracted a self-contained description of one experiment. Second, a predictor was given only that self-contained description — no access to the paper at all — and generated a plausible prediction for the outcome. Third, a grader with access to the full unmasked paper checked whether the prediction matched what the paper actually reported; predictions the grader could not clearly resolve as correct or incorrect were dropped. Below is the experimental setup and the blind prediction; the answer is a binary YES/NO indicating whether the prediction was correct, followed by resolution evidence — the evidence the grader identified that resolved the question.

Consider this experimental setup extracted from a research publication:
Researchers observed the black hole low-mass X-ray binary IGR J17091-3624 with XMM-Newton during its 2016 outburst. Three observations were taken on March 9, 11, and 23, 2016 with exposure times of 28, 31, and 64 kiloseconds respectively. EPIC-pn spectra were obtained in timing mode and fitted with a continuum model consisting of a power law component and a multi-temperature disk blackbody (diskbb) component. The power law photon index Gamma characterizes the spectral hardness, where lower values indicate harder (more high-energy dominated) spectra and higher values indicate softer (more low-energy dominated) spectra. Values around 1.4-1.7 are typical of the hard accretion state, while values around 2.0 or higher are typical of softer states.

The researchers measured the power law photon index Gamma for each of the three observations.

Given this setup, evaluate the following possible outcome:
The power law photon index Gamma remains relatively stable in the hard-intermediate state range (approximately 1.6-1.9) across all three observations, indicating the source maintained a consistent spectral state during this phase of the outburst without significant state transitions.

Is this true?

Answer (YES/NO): NO